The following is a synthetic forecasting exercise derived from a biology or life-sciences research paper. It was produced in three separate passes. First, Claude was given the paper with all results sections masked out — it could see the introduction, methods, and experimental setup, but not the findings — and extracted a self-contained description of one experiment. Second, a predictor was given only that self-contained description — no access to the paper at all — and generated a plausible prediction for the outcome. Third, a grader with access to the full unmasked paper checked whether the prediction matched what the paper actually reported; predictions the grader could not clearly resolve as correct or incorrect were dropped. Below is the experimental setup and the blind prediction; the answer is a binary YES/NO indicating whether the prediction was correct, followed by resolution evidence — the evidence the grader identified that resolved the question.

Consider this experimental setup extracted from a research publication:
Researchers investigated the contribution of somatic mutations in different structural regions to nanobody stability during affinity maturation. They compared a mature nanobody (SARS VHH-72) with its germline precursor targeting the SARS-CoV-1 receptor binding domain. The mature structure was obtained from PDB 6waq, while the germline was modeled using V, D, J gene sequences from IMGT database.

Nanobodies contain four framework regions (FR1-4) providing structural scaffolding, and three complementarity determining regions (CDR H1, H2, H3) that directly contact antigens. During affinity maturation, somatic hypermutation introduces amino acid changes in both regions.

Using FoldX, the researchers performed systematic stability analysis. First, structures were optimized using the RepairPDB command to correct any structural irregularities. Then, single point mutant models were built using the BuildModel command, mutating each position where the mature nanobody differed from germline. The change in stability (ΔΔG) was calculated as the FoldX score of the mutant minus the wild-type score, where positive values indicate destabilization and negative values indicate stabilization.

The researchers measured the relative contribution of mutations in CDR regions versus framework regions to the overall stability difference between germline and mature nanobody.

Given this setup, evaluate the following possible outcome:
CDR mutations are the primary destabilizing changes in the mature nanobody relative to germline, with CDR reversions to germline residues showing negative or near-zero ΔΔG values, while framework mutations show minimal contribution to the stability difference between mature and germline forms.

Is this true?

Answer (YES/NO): YES